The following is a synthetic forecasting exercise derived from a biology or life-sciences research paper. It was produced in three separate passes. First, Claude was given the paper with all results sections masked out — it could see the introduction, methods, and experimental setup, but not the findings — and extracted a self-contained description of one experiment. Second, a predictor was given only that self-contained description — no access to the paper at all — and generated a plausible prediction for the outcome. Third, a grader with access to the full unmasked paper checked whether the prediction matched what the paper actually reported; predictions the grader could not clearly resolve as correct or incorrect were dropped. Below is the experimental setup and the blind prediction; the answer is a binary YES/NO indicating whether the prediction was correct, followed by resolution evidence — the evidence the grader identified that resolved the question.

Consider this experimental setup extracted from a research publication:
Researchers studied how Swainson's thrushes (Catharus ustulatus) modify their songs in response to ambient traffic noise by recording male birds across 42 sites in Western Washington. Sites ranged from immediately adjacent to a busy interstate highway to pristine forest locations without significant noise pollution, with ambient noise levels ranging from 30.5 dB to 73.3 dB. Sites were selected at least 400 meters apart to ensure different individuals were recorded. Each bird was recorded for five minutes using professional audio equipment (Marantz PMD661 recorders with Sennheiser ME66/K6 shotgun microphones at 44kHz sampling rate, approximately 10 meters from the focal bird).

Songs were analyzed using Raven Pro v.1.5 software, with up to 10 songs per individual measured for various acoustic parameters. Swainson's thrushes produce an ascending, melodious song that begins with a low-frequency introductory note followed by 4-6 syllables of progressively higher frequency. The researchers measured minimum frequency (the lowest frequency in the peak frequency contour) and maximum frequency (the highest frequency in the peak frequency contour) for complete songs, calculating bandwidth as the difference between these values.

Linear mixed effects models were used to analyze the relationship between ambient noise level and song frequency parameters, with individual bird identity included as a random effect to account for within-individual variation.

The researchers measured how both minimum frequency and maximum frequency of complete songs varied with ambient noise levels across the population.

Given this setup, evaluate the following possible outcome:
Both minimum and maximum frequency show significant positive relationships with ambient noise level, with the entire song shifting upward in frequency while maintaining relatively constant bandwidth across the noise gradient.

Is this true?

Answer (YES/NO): NO